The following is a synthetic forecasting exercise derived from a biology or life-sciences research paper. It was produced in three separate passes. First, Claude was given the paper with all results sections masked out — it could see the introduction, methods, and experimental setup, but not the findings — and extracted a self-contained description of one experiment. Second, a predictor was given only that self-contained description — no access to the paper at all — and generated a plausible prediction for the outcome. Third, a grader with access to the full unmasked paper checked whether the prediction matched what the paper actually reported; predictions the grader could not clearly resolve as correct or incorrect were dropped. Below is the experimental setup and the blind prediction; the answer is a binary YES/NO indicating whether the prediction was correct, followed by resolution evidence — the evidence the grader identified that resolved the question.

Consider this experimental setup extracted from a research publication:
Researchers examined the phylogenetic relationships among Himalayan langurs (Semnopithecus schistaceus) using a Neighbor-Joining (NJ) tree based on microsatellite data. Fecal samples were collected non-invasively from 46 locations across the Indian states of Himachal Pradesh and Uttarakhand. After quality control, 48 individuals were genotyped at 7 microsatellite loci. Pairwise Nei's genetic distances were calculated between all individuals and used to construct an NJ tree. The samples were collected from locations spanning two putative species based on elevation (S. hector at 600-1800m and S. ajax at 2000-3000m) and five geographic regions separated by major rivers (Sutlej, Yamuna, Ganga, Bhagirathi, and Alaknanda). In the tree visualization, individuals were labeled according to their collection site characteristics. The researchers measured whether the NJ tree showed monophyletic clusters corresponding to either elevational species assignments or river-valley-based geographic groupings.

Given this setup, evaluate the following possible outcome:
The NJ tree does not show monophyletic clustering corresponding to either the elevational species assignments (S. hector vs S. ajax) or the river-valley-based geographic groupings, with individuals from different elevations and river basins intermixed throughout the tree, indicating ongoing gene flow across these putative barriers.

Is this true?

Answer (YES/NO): YES